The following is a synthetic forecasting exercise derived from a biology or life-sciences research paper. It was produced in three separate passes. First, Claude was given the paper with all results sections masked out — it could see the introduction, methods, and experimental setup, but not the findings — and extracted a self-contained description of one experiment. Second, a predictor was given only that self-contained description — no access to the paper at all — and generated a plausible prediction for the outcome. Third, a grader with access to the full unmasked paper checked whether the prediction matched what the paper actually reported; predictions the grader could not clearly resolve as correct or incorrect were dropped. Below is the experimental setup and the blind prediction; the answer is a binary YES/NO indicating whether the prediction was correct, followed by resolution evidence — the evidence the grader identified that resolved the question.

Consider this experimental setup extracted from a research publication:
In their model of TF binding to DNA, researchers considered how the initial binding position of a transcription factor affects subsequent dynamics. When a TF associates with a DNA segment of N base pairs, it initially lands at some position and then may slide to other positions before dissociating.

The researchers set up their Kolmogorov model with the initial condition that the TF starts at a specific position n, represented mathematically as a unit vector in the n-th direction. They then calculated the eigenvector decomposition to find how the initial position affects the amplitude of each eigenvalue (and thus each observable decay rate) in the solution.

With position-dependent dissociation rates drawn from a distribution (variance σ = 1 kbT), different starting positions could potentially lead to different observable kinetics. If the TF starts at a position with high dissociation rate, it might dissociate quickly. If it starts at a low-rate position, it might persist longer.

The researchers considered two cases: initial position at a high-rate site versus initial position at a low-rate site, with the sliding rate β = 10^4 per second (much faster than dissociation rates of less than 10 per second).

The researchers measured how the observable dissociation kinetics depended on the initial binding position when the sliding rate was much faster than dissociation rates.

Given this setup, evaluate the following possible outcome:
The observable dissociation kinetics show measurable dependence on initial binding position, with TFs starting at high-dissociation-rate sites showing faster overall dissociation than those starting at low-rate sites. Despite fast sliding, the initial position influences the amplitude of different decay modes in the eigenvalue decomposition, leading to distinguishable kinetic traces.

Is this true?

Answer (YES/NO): NO